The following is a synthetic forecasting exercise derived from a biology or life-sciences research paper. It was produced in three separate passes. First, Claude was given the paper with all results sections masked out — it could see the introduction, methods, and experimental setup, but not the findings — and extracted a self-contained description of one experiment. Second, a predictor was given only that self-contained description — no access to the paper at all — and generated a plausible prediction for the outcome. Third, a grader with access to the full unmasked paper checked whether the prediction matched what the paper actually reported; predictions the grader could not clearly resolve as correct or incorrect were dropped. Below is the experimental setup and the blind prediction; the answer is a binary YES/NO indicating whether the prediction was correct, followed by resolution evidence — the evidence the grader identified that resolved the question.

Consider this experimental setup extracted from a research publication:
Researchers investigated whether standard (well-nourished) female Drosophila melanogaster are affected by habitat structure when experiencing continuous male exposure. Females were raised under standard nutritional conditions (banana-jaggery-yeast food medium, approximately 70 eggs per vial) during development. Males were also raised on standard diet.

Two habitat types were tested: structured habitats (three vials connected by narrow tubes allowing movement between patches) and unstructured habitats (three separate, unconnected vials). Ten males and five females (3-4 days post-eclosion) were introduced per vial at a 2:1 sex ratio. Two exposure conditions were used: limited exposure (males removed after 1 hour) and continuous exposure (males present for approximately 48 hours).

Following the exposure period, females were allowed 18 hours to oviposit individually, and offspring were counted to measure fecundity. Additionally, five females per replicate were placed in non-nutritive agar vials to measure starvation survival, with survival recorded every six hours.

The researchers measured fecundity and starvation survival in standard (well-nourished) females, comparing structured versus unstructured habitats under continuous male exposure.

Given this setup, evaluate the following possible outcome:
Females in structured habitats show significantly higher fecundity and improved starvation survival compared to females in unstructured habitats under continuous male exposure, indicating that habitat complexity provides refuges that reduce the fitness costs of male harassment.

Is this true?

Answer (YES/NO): NO